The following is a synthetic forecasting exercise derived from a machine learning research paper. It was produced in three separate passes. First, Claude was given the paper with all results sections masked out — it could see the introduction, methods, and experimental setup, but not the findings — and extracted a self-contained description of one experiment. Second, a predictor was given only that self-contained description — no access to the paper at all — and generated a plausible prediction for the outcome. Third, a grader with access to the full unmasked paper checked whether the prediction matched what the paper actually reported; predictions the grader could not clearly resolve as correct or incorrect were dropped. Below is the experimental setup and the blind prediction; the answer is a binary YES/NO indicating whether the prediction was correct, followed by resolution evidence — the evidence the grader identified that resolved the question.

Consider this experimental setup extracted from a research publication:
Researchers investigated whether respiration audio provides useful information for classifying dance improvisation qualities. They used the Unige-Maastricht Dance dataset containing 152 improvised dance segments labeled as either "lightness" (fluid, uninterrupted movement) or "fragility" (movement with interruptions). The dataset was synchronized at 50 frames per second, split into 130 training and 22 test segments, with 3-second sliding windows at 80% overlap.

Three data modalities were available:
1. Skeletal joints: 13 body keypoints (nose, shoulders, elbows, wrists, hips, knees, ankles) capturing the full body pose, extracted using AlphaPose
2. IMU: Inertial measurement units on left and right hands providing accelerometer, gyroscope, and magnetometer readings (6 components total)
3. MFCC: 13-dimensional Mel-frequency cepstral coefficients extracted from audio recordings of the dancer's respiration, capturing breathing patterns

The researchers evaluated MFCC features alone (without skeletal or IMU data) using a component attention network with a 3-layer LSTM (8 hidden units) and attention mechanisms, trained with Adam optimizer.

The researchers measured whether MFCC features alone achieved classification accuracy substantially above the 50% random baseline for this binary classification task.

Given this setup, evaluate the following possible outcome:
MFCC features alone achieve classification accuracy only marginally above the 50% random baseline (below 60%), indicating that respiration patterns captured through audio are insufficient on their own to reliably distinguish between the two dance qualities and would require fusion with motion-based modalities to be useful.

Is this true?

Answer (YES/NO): YES